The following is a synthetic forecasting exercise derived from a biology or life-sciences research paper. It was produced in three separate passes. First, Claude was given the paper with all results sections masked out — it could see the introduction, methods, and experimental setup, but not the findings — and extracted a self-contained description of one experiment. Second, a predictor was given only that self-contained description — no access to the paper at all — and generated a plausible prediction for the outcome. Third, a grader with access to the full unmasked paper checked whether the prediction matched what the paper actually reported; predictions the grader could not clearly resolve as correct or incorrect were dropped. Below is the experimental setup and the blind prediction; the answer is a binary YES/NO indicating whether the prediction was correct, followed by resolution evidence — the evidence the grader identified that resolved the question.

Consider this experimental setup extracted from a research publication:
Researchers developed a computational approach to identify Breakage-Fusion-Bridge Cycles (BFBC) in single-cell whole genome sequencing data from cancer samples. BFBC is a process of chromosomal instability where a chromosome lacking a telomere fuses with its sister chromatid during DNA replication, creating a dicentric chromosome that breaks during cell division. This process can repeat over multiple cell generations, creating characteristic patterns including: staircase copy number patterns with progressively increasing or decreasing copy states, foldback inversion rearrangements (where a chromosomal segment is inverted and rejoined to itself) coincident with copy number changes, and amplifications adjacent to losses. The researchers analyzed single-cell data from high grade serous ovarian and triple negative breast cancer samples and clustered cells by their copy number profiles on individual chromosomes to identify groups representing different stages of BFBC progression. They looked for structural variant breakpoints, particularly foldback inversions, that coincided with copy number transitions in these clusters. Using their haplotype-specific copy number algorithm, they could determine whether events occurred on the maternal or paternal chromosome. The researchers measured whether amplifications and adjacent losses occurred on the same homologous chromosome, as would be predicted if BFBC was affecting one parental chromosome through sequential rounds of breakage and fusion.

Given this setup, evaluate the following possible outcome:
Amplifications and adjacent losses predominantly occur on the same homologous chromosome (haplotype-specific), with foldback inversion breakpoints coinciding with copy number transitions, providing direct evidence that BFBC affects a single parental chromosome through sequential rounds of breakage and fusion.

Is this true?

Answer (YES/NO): YES